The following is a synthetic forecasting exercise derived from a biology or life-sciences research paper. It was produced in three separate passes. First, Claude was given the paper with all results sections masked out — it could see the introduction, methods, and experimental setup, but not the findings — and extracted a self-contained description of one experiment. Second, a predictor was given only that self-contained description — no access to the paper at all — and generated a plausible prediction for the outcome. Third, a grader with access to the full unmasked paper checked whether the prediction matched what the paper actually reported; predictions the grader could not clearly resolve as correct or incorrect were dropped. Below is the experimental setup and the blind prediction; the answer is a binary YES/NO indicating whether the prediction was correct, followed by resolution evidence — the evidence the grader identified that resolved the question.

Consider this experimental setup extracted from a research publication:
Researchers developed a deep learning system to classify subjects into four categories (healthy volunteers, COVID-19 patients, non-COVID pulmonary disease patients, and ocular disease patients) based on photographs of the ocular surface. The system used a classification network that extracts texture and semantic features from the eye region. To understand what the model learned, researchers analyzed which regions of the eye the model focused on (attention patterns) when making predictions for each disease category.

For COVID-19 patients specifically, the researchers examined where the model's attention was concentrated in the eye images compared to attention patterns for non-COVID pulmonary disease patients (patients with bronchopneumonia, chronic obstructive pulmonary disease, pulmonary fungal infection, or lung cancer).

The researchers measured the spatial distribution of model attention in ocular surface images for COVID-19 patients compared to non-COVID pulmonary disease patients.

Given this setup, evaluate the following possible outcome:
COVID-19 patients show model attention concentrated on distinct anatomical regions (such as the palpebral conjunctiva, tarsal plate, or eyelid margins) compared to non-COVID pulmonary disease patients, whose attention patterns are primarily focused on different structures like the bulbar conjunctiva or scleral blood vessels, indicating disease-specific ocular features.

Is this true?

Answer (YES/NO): NO